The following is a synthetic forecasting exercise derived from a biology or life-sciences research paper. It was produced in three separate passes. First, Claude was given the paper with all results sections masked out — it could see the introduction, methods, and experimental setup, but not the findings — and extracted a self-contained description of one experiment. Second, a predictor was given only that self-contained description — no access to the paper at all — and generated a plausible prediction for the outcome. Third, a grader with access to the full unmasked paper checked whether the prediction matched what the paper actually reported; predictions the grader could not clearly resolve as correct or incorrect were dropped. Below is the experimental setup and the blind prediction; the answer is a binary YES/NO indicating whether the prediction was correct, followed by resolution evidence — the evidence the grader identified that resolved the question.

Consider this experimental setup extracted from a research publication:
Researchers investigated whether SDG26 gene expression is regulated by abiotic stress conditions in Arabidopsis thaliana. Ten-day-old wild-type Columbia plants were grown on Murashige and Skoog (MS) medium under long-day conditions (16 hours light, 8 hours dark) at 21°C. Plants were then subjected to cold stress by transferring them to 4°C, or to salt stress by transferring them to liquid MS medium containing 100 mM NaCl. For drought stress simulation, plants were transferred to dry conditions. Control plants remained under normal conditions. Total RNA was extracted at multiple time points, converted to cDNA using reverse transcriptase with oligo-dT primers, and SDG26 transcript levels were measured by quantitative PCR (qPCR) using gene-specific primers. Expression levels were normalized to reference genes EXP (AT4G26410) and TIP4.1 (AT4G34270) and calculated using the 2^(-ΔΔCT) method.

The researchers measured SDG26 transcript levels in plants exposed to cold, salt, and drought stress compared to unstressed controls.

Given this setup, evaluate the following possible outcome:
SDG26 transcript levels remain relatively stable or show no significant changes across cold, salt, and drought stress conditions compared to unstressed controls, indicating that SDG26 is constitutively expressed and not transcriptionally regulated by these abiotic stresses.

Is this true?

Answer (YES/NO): NO